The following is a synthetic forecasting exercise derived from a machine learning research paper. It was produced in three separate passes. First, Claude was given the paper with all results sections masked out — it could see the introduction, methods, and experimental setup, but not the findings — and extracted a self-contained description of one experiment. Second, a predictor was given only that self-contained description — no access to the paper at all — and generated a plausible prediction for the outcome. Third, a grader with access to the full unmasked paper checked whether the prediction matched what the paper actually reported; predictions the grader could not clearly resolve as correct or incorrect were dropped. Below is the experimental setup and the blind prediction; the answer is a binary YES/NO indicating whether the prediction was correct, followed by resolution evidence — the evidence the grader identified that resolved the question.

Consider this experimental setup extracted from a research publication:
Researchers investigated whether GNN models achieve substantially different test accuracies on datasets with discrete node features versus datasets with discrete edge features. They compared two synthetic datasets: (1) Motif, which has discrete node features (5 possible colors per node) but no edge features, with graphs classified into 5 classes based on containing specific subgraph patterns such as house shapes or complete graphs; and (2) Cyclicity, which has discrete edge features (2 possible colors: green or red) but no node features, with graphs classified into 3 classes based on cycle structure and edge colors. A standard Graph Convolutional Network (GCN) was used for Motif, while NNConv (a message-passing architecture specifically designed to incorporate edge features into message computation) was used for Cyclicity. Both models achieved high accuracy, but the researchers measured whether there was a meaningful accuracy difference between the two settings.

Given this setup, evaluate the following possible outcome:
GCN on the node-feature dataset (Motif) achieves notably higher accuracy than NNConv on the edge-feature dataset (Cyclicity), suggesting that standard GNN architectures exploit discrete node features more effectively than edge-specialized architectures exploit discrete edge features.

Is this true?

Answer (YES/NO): NO